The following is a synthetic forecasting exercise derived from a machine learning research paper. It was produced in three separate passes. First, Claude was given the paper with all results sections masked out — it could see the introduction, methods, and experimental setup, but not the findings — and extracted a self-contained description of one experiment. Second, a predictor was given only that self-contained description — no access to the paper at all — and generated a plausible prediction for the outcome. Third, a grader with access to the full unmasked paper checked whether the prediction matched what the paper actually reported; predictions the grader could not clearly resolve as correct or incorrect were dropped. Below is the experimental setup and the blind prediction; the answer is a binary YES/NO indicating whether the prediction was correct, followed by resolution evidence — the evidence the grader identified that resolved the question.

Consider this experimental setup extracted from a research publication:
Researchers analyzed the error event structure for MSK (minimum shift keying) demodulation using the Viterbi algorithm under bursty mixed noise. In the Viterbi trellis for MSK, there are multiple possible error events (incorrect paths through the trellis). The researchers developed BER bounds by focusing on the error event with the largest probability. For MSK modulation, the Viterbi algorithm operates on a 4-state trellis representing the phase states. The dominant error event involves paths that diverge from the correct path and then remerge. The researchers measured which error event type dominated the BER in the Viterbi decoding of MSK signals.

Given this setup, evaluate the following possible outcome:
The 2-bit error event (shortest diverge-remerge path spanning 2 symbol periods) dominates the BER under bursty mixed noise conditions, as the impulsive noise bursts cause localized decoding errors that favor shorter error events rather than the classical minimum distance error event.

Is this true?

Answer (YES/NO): YES